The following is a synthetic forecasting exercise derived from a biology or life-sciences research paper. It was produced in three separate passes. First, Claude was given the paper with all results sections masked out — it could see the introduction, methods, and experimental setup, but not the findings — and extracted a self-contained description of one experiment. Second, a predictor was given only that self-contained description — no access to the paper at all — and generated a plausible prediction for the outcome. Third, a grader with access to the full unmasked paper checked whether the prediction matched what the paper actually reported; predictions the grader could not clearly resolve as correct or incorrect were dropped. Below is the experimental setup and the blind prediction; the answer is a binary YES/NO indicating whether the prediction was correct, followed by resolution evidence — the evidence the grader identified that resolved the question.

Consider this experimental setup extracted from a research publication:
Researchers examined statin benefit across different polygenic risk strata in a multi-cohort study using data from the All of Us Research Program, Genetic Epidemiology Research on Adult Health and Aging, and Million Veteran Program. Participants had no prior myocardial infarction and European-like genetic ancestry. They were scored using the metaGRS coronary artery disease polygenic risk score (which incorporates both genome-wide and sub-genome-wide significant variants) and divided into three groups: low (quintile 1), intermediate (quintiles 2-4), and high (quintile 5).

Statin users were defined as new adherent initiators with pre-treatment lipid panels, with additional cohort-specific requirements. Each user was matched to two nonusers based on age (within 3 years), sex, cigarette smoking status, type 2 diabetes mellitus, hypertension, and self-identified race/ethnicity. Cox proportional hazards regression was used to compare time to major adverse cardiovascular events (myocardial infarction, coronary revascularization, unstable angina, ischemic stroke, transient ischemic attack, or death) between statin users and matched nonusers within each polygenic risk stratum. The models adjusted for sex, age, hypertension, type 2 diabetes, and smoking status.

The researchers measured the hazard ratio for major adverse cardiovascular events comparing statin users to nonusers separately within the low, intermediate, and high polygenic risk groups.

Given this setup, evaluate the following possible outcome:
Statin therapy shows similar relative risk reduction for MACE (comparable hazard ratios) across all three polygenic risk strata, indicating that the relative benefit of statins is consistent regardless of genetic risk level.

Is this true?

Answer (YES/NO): NO